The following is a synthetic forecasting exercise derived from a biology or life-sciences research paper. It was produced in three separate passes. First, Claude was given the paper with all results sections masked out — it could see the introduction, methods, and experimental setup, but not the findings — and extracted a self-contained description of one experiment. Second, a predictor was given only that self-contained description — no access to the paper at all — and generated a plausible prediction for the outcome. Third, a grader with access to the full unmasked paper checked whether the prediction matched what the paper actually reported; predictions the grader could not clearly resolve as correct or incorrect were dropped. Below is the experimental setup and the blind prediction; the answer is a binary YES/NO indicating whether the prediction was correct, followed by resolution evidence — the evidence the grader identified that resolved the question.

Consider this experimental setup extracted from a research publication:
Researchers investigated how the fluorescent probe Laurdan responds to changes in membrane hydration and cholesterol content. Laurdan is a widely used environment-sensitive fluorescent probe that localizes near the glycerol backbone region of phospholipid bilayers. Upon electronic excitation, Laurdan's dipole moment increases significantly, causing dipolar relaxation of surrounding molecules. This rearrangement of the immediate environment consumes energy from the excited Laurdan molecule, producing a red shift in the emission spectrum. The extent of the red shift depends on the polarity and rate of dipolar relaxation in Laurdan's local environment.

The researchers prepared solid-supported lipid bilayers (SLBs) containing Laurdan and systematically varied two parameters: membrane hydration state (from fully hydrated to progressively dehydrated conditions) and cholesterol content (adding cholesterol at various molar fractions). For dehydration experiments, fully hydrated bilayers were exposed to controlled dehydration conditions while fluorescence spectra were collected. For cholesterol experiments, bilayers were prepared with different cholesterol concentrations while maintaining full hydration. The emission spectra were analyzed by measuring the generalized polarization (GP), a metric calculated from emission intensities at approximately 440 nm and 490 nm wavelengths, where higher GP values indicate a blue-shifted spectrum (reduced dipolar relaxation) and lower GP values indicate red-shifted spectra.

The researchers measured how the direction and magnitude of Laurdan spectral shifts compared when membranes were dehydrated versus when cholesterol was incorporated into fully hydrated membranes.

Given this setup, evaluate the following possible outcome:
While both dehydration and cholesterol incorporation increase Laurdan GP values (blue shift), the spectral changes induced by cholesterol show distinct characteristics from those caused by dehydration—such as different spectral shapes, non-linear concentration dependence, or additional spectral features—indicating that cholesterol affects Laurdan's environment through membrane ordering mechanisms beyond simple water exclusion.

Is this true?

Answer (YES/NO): YES